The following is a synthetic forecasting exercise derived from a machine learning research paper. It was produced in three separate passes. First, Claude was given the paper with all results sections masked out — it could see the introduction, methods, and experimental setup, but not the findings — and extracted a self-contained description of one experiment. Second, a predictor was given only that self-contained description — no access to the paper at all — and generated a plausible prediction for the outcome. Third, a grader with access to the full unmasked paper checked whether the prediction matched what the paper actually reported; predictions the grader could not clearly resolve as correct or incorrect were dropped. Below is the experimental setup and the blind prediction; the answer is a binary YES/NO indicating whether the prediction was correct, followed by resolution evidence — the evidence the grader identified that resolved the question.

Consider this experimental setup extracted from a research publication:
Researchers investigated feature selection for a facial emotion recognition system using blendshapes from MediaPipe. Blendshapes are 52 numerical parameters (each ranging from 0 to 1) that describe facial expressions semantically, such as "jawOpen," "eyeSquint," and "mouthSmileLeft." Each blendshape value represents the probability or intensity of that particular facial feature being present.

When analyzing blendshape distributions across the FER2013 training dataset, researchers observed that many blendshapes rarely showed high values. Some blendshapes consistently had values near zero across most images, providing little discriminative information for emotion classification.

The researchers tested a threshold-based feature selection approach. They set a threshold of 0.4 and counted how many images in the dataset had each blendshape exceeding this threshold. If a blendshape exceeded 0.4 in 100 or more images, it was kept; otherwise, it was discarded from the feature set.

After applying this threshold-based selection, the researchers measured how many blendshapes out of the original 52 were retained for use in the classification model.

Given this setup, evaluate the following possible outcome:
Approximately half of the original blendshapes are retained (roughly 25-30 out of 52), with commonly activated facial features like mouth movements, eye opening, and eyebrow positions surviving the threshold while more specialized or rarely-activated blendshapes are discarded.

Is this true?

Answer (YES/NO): YES